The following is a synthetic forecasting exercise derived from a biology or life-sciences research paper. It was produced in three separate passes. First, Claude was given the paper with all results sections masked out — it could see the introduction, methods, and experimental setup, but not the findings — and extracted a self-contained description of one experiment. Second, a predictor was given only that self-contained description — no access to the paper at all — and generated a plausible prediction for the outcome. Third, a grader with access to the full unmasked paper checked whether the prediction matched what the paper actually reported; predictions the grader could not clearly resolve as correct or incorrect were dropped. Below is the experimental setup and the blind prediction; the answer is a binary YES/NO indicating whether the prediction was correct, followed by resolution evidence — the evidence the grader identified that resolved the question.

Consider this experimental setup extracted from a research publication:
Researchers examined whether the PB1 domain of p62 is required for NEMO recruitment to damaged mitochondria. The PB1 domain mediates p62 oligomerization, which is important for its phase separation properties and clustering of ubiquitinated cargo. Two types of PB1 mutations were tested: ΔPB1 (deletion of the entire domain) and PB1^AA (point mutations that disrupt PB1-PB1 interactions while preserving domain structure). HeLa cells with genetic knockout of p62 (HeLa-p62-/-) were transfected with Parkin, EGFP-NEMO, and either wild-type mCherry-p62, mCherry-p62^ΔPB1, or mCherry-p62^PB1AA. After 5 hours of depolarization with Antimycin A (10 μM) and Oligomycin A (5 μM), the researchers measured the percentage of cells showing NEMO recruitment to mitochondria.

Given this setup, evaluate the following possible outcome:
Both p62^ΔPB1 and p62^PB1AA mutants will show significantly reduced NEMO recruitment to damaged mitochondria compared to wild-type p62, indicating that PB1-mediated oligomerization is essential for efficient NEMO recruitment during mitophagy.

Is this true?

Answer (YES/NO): YES